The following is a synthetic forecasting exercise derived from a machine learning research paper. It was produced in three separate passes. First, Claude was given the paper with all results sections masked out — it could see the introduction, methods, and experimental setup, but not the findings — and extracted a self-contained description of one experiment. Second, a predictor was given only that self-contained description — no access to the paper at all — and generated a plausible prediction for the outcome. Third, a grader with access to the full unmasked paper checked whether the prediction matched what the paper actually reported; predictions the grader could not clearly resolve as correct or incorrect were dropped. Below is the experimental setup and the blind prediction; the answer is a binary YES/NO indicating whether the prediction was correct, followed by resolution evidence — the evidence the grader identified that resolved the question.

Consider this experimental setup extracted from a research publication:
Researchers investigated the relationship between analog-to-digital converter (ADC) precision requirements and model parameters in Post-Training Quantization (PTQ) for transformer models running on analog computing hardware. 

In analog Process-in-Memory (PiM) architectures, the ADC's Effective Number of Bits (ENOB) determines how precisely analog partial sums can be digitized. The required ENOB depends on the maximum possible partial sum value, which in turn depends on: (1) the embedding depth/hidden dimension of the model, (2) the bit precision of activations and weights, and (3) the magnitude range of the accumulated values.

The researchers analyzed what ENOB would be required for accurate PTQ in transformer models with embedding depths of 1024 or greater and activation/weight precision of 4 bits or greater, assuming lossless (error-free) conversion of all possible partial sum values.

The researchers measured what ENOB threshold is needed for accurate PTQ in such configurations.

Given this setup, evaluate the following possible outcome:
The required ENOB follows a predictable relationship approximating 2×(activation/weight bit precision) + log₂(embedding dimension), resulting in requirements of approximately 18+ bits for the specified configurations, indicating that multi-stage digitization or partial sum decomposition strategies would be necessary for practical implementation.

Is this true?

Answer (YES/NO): YES